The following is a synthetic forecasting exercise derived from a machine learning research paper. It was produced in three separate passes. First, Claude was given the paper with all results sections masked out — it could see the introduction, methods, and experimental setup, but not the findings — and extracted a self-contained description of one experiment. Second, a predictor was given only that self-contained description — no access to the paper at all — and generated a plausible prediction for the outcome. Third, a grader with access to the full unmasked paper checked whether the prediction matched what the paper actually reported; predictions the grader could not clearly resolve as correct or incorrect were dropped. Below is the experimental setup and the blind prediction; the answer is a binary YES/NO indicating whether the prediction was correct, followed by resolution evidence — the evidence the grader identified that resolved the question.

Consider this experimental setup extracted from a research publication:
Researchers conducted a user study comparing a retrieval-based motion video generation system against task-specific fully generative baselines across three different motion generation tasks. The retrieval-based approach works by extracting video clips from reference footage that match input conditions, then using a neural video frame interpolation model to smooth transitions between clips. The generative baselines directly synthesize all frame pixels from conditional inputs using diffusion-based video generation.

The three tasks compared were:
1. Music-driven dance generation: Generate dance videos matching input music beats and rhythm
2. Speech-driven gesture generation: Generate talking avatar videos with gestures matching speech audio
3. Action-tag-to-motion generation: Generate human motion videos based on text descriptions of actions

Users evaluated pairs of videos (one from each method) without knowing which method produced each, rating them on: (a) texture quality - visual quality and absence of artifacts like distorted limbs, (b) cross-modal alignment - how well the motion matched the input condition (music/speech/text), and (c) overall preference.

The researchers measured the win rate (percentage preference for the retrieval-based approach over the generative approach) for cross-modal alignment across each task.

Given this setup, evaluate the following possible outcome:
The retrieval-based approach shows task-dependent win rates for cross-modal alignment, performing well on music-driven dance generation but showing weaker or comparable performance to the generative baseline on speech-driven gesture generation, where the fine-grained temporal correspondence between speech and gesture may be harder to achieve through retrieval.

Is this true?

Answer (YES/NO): YES